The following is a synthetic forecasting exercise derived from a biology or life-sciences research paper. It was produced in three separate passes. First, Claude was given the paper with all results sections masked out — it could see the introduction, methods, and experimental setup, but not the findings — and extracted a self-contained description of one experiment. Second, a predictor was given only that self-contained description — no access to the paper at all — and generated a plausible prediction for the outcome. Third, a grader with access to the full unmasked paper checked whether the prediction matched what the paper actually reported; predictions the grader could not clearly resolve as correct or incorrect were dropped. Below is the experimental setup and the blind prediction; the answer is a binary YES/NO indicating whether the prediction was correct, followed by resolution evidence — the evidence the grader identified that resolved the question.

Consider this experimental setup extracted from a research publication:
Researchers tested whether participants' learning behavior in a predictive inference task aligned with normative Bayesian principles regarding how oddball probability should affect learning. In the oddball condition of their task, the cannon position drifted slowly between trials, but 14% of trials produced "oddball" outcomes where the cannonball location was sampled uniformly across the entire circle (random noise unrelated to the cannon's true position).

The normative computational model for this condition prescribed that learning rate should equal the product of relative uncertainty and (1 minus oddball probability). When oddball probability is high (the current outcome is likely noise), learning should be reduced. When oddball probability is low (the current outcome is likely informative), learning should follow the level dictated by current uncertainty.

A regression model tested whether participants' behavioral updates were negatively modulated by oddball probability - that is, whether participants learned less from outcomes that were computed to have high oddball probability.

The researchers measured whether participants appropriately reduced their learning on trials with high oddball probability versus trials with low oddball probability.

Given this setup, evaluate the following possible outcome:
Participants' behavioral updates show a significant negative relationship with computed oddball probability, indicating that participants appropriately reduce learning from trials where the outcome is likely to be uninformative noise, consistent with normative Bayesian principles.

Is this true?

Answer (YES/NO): YES